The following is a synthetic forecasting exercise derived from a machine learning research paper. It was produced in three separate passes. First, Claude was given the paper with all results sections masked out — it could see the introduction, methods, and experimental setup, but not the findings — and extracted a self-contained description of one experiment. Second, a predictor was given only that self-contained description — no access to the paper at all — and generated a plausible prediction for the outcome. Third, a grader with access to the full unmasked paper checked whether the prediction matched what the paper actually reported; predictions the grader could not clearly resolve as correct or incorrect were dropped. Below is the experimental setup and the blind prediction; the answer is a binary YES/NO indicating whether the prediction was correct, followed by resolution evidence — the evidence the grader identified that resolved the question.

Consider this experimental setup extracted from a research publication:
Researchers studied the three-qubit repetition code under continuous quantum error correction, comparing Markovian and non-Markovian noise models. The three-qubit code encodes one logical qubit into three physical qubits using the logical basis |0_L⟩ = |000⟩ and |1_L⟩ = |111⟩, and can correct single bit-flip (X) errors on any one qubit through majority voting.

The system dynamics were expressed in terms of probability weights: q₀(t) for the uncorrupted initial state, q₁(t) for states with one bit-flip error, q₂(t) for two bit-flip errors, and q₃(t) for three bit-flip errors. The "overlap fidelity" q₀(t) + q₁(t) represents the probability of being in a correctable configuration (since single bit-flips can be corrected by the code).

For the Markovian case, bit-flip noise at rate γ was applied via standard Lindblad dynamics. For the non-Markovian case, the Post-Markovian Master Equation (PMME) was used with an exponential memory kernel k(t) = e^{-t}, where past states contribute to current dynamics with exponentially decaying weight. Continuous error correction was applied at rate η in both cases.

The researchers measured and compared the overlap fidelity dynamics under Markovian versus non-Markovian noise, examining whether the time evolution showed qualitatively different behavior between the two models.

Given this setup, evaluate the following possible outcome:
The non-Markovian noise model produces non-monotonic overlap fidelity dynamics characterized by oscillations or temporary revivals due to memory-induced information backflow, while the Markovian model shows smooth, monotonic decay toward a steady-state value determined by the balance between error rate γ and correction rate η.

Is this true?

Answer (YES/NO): NO